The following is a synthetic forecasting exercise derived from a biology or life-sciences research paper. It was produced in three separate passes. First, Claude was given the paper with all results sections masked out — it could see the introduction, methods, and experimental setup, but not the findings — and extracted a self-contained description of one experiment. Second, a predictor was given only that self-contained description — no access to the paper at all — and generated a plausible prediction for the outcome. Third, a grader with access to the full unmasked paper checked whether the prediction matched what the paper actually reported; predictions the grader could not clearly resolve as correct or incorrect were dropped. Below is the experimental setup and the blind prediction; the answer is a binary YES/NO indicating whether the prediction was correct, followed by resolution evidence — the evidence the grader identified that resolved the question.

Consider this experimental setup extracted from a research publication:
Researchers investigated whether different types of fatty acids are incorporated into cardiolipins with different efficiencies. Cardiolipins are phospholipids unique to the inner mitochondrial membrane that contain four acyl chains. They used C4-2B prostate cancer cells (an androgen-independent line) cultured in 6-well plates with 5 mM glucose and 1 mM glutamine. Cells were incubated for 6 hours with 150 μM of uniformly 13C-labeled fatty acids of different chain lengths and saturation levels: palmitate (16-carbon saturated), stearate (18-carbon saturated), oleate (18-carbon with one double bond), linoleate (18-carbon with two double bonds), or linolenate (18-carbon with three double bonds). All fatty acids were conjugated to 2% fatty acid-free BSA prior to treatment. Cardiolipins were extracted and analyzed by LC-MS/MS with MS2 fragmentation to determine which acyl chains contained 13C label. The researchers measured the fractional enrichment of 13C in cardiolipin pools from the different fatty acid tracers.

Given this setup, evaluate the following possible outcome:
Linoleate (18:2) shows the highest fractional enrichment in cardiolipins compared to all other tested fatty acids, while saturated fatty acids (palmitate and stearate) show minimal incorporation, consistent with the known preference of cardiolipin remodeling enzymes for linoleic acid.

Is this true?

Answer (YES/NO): NO